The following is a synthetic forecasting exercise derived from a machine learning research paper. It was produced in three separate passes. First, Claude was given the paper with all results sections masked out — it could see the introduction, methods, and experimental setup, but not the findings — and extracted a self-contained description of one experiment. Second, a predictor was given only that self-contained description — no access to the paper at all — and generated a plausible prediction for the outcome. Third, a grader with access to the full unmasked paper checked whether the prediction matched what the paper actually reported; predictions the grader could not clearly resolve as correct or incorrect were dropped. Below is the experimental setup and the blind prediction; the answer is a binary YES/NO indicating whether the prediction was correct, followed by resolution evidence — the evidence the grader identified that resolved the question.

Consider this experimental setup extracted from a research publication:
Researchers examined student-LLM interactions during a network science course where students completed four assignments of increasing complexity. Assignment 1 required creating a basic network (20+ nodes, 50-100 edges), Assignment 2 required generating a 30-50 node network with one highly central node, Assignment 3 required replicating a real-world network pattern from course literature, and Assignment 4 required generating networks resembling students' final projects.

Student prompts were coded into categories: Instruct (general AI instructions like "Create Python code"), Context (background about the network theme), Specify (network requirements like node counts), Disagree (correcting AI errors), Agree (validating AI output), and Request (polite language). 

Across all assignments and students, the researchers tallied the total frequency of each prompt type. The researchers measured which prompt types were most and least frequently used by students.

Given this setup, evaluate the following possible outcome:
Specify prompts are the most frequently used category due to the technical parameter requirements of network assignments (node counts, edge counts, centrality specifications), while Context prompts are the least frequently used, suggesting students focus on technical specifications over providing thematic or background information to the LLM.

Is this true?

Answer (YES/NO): NO